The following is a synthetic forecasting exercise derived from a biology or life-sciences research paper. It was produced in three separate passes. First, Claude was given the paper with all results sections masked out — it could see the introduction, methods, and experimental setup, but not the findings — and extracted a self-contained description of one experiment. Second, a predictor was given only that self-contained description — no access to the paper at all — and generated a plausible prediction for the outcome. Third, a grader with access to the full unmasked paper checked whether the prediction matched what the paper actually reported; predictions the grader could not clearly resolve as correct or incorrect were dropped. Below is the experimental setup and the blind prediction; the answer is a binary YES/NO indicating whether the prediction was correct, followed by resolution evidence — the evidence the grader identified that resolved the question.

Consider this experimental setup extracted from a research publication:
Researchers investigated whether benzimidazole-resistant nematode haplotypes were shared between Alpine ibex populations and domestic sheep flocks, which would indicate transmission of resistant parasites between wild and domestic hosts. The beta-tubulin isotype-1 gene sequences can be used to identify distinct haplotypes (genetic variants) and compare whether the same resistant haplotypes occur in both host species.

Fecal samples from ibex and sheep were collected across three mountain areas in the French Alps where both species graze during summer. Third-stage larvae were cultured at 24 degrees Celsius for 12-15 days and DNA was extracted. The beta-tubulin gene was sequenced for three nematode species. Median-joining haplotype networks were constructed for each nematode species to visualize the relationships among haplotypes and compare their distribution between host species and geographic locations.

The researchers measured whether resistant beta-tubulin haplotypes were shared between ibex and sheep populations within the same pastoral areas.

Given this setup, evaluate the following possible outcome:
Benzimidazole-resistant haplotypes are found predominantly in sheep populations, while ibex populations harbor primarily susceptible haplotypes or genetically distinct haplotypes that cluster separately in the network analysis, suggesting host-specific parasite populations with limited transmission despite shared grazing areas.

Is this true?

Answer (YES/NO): NO